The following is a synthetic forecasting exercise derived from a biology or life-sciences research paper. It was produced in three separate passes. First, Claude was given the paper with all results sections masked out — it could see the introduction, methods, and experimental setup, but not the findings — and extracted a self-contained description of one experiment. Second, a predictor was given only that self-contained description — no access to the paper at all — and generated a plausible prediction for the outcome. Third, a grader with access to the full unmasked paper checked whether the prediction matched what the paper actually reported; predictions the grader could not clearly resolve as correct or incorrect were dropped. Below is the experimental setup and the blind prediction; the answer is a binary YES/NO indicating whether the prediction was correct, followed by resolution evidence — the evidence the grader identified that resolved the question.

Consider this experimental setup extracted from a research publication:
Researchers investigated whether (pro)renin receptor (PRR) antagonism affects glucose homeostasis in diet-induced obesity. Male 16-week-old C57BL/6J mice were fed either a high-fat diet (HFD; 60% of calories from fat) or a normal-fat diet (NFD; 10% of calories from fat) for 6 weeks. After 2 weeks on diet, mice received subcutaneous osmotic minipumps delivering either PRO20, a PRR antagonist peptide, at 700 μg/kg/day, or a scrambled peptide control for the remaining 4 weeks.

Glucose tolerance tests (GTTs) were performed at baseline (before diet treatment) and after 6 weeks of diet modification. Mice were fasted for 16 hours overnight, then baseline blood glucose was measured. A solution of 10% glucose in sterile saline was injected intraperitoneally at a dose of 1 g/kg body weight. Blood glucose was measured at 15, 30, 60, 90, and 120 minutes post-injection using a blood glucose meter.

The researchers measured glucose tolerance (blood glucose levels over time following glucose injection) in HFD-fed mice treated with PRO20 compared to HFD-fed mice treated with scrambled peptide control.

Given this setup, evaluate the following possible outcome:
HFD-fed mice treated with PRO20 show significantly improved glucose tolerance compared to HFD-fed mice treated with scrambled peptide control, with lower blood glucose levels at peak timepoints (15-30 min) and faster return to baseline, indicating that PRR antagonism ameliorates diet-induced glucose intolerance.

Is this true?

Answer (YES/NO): NO